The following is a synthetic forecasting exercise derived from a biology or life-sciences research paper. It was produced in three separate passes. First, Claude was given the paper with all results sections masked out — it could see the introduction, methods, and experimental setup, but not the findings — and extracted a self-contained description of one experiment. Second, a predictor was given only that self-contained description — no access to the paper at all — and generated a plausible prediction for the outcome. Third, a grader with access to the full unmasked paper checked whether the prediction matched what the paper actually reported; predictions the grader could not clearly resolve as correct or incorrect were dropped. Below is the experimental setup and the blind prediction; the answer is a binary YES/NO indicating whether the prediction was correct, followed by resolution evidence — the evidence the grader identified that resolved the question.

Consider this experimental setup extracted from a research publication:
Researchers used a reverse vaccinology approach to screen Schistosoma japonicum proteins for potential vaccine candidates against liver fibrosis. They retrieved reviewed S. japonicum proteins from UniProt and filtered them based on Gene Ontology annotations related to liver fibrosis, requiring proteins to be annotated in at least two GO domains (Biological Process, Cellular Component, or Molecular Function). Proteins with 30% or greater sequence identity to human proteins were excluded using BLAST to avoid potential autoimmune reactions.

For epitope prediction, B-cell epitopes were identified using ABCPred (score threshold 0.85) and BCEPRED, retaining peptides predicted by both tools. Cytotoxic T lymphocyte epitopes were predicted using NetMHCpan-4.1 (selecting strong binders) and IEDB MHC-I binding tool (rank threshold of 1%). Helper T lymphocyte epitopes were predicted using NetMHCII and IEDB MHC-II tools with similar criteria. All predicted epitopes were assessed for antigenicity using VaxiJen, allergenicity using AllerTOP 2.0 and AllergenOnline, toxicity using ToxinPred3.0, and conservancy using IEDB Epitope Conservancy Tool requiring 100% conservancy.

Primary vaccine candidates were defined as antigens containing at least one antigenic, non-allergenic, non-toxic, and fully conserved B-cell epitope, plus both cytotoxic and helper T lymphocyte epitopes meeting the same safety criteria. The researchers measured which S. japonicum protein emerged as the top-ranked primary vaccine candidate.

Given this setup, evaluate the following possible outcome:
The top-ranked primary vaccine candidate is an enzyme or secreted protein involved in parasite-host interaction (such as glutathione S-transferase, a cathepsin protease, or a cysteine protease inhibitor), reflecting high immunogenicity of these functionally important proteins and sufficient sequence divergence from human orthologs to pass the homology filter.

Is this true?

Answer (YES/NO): NO